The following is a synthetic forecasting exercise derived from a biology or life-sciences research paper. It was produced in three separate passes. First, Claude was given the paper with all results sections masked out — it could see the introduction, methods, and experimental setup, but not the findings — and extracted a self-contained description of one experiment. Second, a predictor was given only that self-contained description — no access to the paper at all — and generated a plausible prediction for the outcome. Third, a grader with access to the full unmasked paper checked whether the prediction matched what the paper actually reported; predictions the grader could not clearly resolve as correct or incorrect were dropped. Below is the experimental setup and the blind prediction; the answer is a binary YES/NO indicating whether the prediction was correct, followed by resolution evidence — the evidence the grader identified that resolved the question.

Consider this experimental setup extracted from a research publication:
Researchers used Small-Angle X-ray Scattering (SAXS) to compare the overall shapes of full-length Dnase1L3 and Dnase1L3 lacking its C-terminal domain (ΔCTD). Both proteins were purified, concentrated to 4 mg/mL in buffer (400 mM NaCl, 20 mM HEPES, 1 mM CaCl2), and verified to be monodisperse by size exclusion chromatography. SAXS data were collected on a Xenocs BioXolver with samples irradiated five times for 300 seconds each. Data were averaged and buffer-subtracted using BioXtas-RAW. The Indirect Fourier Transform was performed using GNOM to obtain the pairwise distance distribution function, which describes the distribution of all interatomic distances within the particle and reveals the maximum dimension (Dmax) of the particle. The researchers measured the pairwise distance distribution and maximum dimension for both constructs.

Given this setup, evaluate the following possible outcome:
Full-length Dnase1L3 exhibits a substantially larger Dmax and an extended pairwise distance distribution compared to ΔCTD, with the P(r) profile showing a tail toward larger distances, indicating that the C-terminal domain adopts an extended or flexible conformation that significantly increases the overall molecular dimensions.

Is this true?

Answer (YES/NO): YES